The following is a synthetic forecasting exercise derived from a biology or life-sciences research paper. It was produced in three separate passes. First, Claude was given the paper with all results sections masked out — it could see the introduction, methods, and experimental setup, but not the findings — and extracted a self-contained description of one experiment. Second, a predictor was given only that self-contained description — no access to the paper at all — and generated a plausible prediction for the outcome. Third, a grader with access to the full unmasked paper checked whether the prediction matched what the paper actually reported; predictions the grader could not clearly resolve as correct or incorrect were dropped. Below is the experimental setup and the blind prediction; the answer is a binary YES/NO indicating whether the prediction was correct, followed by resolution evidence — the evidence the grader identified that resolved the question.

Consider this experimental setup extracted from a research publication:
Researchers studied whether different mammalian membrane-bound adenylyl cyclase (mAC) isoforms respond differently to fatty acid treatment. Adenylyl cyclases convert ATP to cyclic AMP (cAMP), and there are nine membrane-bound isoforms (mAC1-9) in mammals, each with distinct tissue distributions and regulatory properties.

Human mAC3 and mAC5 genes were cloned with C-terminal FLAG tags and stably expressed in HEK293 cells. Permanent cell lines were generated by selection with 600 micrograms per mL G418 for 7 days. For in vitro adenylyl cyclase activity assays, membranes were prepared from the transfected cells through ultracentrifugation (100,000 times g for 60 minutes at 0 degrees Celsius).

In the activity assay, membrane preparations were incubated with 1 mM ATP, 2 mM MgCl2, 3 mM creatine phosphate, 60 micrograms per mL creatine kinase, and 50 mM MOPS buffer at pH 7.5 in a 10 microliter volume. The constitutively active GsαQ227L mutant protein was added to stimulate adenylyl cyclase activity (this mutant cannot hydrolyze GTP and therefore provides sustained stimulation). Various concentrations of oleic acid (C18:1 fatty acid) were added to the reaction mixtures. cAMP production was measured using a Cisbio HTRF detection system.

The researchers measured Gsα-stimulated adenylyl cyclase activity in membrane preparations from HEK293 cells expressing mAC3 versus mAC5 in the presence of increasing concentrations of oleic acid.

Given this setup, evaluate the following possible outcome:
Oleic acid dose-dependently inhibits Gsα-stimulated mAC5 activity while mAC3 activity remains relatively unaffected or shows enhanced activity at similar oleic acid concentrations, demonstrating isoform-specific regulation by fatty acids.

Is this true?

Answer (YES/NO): NO